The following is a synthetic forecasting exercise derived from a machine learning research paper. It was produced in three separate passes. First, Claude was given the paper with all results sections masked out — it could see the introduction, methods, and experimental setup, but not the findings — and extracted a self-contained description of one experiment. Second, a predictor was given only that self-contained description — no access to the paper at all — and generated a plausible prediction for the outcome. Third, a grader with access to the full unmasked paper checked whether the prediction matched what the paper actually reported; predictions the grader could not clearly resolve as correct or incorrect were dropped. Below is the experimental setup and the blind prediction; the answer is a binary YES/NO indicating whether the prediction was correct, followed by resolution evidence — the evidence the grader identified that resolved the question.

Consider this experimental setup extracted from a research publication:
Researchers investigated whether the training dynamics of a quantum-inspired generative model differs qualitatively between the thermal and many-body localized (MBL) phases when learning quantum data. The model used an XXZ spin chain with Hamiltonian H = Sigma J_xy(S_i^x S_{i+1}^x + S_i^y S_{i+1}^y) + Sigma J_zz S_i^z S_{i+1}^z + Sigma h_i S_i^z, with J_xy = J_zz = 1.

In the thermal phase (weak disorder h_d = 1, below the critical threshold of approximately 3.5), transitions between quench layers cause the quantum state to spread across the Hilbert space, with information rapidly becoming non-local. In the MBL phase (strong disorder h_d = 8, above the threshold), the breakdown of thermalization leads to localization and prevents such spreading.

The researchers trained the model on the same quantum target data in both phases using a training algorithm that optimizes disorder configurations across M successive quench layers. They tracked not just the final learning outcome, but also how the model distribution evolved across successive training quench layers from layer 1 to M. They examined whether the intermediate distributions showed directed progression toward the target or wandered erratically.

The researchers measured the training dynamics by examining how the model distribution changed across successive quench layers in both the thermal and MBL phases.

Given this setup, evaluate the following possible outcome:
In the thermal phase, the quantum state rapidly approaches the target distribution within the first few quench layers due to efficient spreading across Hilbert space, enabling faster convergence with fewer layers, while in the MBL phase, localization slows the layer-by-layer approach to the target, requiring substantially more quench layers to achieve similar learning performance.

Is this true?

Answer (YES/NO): NO